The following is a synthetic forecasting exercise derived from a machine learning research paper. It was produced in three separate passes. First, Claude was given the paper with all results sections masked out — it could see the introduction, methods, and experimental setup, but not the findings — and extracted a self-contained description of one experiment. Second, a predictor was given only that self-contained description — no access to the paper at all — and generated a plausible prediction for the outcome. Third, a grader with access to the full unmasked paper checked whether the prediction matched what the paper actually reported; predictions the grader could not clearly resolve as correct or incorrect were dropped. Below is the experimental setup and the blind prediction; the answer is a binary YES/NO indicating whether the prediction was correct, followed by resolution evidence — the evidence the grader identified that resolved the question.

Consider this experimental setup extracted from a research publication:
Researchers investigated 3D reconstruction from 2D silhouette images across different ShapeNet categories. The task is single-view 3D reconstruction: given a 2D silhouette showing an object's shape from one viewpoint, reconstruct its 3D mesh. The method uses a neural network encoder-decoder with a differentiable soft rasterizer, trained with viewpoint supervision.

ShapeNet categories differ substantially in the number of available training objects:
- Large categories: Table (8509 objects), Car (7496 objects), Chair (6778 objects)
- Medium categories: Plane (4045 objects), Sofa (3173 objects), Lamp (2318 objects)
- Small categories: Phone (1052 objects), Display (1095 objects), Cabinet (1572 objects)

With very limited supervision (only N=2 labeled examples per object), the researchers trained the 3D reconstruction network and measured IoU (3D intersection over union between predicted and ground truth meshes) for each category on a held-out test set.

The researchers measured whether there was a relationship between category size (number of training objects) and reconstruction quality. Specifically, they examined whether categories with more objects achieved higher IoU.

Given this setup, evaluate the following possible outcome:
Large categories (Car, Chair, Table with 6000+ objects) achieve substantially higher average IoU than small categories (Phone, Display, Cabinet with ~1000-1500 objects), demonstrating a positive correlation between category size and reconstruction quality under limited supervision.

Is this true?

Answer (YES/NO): NO